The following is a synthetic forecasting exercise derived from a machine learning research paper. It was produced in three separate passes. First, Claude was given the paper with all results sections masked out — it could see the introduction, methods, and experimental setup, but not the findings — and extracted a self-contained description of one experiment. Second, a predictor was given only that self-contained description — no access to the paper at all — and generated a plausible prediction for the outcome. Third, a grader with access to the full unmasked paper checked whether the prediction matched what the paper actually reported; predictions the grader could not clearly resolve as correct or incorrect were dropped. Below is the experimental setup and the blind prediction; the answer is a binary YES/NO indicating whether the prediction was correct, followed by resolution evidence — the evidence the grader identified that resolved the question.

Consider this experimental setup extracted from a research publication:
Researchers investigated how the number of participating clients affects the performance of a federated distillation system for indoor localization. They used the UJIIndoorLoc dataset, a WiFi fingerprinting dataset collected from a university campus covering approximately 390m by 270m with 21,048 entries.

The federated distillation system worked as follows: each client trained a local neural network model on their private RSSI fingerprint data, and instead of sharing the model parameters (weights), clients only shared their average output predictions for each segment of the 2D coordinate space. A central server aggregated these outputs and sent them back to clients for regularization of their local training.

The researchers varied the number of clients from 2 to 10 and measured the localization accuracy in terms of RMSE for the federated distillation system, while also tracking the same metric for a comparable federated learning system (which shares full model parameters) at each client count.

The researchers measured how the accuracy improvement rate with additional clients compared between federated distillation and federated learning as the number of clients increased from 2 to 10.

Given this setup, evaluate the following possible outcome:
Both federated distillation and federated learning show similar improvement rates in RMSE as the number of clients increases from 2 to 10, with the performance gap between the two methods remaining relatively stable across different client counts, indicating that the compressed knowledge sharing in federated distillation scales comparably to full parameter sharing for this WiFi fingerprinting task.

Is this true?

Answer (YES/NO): NO